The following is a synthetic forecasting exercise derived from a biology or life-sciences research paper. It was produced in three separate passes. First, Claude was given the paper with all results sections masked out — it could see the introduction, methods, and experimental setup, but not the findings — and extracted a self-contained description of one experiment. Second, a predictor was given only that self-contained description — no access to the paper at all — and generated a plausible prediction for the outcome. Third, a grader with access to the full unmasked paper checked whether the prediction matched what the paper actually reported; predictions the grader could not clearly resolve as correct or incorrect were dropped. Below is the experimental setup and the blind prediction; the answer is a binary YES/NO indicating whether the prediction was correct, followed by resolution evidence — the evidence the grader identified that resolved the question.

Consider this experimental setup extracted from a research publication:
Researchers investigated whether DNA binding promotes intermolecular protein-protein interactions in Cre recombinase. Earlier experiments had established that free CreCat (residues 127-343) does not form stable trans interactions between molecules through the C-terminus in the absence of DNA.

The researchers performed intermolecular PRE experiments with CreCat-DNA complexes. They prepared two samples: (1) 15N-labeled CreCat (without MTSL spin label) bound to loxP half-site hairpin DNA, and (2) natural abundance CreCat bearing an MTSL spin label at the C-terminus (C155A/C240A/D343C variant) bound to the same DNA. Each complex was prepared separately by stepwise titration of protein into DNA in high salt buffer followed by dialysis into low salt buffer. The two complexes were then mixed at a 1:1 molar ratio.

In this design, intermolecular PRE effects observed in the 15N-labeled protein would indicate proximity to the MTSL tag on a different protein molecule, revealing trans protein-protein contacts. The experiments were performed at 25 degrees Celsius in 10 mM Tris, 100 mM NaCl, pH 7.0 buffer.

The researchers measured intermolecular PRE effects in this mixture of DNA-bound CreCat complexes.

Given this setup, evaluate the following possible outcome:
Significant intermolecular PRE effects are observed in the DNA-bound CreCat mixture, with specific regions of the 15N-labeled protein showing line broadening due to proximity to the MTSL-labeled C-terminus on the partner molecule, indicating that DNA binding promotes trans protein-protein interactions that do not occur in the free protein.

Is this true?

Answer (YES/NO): YES